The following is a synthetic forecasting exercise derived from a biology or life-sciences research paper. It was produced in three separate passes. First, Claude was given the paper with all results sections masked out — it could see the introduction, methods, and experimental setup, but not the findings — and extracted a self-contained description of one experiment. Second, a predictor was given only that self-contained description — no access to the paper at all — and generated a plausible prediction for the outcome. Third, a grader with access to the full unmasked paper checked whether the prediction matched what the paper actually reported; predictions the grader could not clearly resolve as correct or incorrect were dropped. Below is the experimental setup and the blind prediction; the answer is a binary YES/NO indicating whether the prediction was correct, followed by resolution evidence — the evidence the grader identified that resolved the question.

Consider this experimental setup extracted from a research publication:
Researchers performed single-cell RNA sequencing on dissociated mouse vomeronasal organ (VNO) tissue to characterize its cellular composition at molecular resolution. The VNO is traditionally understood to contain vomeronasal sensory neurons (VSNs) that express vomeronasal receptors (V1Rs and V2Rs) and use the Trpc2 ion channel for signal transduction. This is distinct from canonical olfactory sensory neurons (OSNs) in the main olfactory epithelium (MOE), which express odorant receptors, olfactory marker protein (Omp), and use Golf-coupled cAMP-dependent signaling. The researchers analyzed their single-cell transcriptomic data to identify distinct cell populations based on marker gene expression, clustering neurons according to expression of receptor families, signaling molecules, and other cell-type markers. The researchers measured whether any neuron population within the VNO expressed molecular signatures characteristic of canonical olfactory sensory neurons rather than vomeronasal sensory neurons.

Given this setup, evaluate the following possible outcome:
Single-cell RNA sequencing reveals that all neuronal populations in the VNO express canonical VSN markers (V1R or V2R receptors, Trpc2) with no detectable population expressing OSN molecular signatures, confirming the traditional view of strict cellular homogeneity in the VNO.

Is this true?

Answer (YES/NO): NO